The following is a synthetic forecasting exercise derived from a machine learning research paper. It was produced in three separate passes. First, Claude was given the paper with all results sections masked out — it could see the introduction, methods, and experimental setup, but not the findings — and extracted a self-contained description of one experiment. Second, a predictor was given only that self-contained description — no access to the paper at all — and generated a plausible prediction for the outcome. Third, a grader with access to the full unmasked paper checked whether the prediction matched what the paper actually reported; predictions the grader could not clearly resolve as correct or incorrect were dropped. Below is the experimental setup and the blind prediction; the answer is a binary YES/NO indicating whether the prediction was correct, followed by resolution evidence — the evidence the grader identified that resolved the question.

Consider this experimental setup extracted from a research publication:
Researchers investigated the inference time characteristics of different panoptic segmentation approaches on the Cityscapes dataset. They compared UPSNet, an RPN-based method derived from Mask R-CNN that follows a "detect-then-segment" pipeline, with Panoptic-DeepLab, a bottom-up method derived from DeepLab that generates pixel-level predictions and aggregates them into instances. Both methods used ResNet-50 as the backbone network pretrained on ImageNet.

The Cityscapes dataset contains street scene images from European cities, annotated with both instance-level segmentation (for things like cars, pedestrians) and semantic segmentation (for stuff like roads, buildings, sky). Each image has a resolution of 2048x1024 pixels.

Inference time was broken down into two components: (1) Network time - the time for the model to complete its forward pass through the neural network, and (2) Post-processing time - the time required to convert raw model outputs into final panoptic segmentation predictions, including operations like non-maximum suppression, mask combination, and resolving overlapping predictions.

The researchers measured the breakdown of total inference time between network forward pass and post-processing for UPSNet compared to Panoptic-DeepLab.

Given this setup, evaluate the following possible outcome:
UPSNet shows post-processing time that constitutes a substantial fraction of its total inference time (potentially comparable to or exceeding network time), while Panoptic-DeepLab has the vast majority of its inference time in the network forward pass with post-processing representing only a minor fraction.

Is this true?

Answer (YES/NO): NO